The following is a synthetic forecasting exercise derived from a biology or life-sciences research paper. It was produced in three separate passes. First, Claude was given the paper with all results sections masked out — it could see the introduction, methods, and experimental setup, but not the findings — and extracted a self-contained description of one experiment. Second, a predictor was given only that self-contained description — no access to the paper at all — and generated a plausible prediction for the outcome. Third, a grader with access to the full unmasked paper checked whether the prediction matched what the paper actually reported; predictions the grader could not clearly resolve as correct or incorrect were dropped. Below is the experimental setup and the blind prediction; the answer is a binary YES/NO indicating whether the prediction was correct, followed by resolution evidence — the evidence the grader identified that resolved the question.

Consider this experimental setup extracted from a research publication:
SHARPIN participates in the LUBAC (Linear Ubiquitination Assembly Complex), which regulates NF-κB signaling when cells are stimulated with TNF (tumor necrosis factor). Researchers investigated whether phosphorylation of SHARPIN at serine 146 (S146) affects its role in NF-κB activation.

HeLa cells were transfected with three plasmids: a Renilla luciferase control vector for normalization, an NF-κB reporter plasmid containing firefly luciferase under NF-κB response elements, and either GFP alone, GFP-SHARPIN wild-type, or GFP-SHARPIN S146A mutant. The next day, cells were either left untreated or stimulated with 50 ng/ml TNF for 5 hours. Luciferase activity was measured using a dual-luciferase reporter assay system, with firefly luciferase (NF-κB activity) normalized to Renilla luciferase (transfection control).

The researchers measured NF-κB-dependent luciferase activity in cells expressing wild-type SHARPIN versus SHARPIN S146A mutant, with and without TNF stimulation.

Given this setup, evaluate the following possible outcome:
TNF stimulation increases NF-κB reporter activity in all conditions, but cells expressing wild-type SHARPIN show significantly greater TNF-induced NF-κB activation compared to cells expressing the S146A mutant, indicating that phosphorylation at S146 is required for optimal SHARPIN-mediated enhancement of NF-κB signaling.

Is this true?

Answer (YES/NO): NO